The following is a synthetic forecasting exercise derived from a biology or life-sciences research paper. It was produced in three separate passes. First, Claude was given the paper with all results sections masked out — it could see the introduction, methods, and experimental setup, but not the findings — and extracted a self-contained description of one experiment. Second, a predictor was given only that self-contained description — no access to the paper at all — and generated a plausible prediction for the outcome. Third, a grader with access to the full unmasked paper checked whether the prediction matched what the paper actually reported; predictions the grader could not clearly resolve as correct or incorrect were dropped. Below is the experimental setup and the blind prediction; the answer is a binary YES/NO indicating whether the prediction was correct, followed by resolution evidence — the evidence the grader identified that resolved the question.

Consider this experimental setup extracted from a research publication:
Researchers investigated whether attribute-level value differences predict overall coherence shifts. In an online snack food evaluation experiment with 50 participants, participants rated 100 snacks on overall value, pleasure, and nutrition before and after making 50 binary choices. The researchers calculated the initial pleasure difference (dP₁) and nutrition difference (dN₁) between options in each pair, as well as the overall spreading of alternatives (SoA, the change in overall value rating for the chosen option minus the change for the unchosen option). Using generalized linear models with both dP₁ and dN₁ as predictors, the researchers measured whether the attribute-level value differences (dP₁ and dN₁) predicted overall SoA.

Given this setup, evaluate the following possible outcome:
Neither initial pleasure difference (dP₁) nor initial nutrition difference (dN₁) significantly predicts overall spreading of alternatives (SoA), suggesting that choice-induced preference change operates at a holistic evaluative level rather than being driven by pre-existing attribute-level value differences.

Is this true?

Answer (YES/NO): YES